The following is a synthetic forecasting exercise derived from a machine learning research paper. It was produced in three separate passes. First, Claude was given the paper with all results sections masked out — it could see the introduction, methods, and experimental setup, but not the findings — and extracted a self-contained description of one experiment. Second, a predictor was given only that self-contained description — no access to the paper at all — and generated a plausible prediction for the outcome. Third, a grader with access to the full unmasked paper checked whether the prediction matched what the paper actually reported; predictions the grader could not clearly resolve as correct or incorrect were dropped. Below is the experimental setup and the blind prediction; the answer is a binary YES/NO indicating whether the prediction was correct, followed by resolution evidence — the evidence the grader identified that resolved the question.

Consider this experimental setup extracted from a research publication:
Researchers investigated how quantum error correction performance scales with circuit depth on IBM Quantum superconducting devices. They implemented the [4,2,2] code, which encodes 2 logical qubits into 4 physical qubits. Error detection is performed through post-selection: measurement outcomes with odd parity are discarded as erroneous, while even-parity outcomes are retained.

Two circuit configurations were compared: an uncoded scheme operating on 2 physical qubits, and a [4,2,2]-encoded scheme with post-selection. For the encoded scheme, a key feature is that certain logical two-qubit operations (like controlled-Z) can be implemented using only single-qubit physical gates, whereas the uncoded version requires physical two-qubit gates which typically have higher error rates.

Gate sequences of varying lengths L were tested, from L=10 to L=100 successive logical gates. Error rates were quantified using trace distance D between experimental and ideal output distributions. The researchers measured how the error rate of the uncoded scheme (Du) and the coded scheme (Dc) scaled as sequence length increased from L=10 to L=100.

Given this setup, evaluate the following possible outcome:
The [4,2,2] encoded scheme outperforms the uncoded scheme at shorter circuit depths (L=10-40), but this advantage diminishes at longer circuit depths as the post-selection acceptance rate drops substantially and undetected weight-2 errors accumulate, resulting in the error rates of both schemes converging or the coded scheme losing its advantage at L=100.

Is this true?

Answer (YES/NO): NO